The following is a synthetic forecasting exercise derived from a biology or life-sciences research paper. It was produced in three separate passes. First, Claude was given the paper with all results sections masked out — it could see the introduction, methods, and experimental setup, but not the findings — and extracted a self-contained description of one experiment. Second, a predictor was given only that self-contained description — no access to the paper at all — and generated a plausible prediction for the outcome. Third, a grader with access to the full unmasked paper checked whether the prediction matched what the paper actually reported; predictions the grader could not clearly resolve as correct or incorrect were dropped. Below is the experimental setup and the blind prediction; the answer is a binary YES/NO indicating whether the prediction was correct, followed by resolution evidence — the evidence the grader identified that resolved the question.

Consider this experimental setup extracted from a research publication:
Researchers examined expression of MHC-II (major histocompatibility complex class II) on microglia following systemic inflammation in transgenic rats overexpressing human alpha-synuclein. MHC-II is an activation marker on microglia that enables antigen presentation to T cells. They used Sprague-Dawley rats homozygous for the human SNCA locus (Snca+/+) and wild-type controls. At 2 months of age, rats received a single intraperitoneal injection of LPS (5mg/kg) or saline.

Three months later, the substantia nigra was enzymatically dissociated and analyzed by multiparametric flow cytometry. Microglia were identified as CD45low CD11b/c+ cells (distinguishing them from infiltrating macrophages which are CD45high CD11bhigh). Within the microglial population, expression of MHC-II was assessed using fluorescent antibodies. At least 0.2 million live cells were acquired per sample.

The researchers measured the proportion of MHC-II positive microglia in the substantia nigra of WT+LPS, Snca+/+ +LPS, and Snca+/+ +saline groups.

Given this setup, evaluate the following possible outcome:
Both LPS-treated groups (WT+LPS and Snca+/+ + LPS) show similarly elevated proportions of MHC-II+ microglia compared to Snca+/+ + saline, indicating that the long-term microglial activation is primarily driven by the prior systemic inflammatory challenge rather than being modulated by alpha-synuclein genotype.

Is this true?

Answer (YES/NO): NO